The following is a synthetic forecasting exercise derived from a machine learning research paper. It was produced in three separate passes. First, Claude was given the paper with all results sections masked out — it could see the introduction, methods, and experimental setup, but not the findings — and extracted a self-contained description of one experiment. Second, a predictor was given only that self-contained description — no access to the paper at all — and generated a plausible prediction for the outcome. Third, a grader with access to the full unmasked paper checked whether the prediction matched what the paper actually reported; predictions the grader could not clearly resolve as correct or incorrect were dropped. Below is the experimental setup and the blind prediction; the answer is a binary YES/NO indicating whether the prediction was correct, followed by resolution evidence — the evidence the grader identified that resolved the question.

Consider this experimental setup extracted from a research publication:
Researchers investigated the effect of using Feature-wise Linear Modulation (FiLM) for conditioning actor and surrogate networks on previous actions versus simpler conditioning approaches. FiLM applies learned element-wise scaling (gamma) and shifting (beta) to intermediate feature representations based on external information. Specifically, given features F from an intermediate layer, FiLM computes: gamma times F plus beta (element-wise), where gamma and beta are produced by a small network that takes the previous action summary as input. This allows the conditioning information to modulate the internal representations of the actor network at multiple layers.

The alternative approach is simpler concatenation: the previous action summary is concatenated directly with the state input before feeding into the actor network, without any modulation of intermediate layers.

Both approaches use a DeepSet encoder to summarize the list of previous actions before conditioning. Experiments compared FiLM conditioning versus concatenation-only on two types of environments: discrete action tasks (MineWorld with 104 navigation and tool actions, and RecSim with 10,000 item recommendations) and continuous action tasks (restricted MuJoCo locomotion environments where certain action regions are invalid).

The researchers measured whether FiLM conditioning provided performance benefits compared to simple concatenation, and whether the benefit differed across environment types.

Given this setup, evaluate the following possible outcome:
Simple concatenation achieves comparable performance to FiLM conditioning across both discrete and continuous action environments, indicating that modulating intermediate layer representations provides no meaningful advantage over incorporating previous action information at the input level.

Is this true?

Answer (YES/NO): NO